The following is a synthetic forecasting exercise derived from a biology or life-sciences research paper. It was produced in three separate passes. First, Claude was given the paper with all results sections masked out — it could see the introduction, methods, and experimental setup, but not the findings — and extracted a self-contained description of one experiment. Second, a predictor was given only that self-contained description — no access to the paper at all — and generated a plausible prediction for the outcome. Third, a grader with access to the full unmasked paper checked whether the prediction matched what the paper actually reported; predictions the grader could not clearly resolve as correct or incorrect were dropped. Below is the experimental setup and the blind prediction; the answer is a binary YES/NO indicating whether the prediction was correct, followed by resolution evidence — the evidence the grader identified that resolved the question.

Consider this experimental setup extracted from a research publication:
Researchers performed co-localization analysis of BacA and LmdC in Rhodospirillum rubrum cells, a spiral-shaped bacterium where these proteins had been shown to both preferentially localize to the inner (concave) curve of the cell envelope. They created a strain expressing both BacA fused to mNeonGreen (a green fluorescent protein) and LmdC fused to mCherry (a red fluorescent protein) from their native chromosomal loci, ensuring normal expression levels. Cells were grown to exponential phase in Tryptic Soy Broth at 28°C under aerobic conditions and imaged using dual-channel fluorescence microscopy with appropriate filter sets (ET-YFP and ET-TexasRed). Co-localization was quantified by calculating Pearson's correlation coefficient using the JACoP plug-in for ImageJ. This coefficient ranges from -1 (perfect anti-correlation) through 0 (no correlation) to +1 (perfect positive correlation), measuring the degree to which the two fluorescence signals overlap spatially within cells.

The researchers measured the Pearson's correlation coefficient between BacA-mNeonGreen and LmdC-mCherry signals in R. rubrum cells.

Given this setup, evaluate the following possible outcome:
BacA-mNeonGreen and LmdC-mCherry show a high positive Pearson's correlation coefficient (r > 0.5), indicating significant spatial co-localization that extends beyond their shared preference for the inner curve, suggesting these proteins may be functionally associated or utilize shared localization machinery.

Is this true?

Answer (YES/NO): YES